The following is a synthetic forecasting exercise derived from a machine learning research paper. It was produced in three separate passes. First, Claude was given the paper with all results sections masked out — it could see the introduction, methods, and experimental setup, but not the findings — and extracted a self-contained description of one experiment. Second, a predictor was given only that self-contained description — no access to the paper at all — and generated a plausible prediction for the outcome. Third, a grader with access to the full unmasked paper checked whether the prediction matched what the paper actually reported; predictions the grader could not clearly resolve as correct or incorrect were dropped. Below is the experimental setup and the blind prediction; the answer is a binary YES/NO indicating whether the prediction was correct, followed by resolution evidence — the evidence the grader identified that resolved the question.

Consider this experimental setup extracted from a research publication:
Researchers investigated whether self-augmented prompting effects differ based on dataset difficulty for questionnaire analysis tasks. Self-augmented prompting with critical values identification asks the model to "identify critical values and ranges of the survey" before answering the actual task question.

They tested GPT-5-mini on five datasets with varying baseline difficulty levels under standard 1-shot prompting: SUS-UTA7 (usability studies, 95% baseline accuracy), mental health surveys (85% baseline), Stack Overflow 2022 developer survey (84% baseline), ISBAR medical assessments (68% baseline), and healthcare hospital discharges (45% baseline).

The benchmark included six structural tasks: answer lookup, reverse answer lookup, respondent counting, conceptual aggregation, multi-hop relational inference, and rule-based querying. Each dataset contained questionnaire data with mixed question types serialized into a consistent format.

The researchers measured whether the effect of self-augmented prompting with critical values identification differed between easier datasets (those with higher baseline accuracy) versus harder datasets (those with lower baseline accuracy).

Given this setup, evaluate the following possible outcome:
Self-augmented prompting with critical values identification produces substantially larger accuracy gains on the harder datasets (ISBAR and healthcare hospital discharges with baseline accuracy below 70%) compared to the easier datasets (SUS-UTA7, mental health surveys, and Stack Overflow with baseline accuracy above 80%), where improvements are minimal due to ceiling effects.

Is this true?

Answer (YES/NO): NO